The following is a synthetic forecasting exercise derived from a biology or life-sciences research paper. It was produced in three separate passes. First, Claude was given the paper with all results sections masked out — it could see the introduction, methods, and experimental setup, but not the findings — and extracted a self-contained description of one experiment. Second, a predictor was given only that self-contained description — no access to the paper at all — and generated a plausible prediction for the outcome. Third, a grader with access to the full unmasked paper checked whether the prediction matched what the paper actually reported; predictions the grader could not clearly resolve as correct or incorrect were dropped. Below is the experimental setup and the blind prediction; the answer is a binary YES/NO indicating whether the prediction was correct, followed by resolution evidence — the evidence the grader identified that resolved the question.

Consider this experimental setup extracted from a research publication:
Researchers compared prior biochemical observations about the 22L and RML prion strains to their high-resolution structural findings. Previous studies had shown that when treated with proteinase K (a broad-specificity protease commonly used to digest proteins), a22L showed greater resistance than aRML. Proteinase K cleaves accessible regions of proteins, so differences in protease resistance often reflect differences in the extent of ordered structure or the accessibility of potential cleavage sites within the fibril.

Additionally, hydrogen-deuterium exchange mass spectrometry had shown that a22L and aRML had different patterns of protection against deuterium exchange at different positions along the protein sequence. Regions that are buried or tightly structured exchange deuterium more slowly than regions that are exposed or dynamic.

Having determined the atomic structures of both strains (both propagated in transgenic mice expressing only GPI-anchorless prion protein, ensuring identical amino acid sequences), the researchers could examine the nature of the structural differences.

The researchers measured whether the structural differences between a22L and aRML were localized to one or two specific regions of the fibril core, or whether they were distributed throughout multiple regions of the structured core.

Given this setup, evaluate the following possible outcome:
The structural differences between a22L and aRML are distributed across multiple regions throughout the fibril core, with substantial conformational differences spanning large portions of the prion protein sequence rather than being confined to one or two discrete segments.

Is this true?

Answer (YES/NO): YES